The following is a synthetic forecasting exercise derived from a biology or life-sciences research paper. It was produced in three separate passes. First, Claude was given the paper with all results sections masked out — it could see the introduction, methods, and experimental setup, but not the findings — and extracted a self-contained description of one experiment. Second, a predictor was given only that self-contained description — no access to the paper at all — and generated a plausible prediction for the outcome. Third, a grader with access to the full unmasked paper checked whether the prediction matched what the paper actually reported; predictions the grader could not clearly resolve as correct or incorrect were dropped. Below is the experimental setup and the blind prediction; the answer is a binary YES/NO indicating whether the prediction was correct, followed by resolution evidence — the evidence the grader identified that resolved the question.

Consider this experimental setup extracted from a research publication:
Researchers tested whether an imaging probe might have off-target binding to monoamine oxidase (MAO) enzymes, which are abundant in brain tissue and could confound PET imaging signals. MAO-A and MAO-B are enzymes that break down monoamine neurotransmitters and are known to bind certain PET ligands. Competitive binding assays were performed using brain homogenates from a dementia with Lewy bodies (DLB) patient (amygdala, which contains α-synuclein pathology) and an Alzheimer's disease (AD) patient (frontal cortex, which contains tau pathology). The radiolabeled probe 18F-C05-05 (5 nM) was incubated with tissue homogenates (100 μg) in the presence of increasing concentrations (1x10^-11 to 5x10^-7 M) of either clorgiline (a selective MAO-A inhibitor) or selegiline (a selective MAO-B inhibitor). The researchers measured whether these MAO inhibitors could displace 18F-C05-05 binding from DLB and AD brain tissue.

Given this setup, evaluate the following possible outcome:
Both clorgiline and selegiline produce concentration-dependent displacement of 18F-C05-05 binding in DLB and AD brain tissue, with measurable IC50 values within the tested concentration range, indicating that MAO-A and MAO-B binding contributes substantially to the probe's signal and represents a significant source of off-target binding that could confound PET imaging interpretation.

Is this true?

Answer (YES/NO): NO